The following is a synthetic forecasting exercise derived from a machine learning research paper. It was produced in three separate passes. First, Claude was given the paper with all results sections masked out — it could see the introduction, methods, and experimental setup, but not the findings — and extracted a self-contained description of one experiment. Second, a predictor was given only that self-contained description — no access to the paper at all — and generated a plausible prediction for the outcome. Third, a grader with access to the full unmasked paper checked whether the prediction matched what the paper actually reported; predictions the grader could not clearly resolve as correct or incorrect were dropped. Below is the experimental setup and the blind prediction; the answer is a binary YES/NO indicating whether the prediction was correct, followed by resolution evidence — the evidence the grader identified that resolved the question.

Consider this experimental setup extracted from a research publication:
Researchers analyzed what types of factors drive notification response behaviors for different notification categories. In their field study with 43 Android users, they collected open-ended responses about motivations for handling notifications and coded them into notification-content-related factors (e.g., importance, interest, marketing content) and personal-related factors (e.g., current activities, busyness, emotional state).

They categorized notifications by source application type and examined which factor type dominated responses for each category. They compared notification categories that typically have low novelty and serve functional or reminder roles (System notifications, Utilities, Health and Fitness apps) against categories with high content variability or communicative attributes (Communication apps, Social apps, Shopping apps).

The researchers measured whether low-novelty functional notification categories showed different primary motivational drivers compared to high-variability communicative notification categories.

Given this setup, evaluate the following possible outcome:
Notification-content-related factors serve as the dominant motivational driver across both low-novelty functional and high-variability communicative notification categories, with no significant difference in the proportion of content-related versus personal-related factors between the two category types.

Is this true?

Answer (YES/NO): NO